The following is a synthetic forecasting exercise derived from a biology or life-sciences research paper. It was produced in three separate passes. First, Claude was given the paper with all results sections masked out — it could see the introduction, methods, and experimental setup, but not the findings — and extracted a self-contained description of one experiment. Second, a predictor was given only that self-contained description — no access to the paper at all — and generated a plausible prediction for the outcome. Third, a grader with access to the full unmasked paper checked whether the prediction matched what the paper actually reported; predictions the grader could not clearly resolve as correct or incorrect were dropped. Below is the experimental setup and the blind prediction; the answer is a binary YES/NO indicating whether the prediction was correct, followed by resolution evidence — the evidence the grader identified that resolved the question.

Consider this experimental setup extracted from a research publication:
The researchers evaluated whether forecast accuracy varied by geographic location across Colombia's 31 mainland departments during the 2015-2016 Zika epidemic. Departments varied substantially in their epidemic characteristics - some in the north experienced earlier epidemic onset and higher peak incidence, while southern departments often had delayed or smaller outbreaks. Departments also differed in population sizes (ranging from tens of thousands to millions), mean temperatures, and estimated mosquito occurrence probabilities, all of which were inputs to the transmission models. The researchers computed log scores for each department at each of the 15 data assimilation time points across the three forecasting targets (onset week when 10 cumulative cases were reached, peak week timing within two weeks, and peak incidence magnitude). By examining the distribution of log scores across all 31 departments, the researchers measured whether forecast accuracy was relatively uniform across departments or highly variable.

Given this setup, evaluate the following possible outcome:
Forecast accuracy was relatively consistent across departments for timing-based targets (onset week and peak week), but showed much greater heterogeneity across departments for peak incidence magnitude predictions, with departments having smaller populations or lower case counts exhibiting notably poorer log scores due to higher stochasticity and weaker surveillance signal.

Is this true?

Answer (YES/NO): NO